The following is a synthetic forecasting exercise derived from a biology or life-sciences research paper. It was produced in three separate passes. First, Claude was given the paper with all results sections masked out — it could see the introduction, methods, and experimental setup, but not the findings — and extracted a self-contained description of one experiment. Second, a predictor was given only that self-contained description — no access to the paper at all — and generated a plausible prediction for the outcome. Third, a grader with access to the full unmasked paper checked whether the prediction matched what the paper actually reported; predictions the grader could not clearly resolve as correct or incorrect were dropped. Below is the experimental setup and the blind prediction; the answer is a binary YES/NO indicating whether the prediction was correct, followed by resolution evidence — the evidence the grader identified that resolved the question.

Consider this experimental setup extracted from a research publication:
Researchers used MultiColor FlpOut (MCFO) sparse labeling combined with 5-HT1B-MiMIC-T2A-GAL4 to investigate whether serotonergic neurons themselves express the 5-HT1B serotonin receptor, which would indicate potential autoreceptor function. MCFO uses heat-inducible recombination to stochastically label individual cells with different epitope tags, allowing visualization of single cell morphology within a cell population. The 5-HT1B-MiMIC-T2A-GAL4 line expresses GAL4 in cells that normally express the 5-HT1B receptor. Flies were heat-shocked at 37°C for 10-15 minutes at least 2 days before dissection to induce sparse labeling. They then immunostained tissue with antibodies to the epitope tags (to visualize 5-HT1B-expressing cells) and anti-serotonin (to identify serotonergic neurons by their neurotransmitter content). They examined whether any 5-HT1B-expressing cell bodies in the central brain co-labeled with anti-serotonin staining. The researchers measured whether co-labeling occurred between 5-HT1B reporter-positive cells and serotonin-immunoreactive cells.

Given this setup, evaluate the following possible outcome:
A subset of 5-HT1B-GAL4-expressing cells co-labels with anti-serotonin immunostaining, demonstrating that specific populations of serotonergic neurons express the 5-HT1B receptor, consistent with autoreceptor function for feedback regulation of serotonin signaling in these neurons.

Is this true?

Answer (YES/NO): YES